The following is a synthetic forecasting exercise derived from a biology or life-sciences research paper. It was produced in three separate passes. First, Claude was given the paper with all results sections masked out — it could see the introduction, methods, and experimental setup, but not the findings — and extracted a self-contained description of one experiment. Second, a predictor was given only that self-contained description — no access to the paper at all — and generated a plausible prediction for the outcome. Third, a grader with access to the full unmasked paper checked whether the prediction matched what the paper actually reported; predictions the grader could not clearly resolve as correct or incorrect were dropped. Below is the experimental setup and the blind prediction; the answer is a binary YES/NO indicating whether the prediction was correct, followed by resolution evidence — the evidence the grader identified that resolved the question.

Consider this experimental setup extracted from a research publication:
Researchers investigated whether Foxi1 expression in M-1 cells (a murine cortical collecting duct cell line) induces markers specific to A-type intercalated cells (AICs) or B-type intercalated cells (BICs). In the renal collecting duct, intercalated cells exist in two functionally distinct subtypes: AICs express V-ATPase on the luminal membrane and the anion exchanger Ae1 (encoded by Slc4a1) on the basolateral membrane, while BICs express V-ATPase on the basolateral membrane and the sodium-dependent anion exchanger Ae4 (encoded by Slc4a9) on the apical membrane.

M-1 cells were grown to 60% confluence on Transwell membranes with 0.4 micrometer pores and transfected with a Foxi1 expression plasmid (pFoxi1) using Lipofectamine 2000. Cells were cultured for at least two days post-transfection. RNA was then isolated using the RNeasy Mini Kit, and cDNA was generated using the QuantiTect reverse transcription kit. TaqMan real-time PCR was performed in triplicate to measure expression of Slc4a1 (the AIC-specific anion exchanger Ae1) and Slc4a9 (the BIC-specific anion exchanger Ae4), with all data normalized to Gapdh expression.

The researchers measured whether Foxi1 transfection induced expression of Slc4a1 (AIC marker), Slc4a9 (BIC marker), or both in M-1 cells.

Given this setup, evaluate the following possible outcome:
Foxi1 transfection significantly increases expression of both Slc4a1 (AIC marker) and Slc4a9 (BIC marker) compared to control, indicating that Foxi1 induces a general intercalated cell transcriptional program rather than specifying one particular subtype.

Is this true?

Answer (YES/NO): NO